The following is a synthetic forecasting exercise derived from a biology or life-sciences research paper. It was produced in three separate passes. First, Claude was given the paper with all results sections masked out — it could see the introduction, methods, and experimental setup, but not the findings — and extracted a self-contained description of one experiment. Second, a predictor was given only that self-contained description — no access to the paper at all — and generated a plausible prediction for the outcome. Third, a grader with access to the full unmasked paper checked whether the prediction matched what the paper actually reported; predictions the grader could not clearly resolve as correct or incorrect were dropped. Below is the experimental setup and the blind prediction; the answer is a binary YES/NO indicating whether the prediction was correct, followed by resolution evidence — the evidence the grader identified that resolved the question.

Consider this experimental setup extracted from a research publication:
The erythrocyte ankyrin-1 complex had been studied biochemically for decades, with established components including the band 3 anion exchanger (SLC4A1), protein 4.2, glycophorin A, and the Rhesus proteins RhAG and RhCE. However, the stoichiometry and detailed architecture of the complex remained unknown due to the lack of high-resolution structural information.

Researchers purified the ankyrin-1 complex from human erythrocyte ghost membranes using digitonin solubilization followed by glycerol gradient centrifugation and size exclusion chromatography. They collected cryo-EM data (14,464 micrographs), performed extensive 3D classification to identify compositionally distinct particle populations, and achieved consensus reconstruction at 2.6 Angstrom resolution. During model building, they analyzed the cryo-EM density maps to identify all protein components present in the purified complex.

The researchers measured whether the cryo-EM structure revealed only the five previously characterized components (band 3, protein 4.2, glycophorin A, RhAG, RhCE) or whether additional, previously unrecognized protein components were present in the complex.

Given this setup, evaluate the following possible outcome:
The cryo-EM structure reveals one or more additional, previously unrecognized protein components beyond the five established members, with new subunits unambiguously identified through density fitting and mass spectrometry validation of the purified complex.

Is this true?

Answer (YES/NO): YES